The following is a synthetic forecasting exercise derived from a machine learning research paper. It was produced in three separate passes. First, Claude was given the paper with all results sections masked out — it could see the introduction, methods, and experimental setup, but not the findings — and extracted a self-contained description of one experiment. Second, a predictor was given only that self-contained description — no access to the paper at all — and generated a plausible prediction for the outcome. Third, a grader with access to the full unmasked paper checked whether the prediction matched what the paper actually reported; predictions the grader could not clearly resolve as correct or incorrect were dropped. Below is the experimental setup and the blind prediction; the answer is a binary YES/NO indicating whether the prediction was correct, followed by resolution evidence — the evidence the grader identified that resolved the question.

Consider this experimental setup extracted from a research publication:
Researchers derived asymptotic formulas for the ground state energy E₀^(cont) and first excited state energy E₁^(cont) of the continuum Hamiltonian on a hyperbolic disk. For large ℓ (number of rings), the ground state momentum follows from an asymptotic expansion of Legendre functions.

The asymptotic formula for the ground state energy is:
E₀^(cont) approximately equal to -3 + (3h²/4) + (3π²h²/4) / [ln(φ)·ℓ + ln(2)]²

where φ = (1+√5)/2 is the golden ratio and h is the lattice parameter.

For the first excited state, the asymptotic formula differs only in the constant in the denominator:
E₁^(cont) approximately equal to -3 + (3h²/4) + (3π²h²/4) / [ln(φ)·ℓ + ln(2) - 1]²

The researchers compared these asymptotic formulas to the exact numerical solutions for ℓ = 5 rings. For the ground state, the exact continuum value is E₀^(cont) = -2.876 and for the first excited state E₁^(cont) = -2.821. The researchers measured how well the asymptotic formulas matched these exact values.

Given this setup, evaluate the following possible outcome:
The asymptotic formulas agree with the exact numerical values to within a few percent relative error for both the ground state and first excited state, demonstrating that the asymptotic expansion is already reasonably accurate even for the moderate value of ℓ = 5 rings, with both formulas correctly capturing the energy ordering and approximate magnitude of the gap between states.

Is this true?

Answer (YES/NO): YES